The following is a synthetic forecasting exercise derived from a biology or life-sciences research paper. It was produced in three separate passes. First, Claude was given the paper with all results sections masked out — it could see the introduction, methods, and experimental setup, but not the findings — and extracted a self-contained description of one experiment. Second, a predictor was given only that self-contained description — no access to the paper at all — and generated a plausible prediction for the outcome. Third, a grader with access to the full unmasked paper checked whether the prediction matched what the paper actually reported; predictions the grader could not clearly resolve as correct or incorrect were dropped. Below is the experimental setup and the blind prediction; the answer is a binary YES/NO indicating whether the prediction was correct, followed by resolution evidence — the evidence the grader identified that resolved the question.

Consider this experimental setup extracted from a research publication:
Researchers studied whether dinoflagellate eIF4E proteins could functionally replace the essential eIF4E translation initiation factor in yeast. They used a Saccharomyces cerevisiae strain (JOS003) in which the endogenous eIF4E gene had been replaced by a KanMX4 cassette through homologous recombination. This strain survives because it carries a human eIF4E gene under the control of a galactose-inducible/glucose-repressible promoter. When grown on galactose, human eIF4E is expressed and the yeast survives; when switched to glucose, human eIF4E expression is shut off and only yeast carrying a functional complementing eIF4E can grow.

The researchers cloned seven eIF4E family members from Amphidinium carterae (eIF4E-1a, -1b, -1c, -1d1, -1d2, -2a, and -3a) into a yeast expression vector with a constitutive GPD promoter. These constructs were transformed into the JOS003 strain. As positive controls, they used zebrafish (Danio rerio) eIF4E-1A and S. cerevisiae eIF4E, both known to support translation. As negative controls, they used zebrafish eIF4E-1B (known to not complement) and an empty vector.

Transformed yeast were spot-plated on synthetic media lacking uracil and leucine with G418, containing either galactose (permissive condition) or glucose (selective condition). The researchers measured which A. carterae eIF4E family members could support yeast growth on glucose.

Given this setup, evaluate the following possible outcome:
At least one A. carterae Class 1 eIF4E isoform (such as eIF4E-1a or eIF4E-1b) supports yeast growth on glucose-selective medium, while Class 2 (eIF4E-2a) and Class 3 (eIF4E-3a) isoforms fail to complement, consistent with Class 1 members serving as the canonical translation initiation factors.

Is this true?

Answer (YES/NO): YES